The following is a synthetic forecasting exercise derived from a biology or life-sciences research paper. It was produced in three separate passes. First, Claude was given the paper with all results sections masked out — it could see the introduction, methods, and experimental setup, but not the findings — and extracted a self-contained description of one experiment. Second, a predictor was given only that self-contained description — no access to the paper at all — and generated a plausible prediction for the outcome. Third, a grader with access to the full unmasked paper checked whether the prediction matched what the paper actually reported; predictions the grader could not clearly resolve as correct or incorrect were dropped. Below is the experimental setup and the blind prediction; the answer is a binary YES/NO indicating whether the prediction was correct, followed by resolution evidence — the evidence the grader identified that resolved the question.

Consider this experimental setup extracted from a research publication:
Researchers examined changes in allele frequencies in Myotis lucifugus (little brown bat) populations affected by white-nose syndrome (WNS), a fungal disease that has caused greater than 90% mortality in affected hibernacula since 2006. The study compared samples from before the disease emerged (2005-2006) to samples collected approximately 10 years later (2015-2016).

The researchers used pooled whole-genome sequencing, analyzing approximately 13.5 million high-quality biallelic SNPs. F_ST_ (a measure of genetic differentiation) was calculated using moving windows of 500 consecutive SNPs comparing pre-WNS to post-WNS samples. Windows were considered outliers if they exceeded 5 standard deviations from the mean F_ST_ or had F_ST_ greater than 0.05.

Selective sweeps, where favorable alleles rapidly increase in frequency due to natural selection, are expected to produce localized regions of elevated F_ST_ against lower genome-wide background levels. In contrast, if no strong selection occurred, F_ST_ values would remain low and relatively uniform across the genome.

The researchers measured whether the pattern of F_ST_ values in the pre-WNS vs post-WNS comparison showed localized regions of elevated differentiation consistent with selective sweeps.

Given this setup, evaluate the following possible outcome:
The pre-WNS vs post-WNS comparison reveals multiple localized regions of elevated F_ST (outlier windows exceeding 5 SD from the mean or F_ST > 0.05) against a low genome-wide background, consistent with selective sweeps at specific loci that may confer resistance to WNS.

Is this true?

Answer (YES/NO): NO